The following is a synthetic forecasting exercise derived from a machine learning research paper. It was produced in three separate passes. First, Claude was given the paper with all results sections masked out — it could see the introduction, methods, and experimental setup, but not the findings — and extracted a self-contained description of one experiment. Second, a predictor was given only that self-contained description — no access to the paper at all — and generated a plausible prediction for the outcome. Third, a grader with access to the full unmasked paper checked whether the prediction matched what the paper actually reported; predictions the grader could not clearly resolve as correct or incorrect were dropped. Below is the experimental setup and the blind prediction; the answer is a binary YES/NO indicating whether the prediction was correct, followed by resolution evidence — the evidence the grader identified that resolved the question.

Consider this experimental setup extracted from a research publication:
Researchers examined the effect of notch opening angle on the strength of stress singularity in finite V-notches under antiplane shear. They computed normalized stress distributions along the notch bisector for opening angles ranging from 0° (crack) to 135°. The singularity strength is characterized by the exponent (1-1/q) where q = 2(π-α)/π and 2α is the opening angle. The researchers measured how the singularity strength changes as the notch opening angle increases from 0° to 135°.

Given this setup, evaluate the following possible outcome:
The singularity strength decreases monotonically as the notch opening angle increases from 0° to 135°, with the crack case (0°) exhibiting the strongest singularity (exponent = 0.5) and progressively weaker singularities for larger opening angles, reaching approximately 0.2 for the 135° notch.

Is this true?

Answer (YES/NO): YES